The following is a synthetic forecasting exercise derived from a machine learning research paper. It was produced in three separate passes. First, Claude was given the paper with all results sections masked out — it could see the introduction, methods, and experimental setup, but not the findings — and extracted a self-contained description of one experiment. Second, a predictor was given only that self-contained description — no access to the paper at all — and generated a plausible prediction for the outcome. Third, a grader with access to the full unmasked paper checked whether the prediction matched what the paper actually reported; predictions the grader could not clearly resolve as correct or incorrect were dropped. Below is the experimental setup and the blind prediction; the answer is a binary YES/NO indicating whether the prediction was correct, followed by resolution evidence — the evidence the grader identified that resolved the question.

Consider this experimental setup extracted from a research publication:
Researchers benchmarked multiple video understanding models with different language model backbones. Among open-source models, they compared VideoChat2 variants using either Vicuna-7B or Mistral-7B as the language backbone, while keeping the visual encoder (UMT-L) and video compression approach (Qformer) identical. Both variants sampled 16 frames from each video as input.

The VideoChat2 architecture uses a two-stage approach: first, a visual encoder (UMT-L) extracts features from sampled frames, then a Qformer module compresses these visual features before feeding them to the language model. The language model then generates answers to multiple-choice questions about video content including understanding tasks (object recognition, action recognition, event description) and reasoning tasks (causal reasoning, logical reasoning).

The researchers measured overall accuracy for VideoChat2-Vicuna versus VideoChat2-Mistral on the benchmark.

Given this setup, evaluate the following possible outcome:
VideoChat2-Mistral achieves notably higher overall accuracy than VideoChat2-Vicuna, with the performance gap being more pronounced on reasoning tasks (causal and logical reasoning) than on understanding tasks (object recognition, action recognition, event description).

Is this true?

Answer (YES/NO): YES